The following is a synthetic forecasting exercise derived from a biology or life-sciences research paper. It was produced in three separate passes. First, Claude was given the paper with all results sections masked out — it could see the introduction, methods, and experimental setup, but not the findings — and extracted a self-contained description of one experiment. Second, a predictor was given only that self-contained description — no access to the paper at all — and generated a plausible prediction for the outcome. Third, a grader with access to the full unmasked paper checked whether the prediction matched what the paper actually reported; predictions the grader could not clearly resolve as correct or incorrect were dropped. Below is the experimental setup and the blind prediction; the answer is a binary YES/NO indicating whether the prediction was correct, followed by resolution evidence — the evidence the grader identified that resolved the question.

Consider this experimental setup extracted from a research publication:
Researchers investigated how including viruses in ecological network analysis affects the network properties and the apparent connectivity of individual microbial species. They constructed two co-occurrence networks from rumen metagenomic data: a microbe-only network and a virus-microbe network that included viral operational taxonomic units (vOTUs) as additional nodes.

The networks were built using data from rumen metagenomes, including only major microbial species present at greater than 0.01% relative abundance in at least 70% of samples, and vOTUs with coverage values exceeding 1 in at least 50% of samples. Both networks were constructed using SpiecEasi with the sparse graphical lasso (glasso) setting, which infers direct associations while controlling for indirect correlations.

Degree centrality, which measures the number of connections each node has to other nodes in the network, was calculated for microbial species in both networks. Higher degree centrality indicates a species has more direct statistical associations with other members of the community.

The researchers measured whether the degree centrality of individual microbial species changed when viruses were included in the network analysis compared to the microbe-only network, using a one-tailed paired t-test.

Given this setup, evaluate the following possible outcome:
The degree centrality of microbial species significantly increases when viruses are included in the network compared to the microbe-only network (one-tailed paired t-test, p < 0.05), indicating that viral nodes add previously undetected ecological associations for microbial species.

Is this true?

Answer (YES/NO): YES